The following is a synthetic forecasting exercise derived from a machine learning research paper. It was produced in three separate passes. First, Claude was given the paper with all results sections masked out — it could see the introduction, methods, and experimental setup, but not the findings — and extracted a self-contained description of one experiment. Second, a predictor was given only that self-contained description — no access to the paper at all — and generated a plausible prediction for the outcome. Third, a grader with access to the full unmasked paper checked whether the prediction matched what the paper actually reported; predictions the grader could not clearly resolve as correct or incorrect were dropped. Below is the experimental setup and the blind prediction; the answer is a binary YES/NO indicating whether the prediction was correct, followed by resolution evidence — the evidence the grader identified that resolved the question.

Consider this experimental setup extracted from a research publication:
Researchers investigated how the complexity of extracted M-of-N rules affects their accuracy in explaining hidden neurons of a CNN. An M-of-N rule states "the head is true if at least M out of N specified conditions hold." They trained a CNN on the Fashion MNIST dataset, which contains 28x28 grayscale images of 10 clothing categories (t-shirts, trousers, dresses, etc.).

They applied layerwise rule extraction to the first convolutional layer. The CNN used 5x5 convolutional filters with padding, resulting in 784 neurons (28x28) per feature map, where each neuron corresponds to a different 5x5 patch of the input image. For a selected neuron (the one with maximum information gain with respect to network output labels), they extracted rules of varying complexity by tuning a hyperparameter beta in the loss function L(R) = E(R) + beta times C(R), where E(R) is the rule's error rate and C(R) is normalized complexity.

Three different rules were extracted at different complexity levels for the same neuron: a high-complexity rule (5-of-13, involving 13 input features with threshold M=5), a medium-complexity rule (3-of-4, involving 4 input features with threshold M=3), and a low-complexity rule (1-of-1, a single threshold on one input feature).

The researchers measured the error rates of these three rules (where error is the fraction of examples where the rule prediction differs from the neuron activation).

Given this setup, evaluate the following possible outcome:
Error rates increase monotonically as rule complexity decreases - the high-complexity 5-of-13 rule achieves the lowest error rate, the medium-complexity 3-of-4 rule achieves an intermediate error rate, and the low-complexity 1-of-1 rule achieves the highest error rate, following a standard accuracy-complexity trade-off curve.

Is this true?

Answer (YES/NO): YES